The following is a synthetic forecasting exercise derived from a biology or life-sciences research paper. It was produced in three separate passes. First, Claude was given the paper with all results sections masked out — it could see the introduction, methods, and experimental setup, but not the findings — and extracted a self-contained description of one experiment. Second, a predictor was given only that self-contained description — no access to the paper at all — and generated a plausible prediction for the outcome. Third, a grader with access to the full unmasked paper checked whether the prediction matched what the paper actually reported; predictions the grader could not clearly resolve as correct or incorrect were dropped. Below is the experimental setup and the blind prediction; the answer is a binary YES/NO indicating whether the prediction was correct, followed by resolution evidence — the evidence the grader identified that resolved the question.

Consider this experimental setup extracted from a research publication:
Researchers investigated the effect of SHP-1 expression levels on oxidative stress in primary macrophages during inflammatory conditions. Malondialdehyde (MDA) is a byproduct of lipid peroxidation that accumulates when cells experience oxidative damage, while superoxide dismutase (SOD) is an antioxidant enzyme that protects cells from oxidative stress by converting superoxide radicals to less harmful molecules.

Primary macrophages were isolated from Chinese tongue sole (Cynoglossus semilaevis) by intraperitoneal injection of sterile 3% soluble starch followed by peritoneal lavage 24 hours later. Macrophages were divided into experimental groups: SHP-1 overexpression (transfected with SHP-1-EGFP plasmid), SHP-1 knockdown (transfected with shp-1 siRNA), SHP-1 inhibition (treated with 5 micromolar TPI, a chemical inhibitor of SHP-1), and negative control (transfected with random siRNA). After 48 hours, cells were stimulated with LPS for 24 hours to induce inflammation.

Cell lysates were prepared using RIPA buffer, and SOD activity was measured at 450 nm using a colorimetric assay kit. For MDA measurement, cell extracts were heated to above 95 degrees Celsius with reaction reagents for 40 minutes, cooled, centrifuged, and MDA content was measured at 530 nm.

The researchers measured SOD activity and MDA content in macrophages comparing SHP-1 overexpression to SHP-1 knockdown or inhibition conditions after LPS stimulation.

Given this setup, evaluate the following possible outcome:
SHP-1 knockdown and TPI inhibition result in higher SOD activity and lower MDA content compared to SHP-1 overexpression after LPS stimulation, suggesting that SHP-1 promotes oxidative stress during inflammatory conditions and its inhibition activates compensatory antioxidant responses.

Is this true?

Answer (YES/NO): NO